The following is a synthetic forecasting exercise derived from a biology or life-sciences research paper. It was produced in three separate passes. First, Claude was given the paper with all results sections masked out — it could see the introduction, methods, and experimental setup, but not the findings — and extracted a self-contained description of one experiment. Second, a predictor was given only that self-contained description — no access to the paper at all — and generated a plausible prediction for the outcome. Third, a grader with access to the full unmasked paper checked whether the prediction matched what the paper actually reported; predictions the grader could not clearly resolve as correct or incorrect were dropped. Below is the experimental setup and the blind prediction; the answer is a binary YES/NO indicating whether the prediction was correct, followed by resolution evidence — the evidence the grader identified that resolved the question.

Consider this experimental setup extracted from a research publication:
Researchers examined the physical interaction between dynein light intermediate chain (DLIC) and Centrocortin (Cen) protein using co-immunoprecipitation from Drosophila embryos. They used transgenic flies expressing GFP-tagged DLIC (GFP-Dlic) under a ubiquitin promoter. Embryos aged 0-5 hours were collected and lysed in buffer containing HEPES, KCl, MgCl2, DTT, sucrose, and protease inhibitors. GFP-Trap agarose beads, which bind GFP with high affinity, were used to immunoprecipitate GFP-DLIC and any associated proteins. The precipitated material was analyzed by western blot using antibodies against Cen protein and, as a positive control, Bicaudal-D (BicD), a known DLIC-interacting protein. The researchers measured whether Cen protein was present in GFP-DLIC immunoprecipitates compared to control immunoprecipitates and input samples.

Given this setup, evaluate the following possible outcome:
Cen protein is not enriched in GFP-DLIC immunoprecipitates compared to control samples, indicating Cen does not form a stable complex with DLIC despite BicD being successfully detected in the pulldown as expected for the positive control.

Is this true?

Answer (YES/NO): NO